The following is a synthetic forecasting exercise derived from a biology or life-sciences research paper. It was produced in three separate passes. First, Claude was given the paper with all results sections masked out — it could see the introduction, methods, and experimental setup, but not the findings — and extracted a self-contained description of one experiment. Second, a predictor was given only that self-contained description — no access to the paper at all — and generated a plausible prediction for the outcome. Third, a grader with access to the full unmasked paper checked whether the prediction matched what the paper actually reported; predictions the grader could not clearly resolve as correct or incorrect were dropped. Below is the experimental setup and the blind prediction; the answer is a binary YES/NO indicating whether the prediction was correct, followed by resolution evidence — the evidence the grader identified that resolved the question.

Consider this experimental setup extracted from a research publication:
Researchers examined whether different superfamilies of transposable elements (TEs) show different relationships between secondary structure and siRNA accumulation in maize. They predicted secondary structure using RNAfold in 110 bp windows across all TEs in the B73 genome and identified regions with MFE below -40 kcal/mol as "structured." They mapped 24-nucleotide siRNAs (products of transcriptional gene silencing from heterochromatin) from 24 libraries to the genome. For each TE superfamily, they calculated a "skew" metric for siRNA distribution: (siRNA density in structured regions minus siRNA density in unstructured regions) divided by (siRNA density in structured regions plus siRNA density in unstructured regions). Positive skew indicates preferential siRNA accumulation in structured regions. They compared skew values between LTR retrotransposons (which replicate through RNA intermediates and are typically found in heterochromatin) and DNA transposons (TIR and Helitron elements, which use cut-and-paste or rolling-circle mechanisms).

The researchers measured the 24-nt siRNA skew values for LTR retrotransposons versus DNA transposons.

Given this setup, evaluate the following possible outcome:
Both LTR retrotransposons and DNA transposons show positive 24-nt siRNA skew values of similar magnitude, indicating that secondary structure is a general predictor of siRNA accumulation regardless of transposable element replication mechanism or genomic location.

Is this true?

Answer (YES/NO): NO